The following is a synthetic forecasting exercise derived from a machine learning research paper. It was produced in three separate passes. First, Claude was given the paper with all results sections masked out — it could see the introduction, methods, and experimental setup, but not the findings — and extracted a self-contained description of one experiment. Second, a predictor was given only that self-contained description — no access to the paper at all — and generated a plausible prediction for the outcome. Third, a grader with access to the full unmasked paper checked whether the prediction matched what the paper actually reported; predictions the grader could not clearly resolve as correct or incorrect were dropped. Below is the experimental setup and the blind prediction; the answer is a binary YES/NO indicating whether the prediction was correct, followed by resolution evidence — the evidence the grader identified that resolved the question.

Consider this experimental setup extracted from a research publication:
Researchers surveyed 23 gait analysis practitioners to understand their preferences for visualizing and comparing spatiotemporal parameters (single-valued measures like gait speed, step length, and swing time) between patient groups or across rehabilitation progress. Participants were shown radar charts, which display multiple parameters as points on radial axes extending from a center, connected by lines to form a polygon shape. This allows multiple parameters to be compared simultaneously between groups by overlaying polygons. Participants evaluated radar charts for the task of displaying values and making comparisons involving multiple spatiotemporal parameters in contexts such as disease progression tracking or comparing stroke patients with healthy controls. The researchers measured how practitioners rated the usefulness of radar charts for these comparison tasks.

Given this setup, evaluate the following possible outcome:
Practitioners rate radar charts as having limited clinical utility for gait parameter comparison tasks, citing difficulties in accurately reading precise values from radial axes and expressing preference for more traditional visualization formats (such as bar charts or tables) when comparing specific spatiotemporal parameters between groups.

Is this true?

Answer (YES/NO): NO